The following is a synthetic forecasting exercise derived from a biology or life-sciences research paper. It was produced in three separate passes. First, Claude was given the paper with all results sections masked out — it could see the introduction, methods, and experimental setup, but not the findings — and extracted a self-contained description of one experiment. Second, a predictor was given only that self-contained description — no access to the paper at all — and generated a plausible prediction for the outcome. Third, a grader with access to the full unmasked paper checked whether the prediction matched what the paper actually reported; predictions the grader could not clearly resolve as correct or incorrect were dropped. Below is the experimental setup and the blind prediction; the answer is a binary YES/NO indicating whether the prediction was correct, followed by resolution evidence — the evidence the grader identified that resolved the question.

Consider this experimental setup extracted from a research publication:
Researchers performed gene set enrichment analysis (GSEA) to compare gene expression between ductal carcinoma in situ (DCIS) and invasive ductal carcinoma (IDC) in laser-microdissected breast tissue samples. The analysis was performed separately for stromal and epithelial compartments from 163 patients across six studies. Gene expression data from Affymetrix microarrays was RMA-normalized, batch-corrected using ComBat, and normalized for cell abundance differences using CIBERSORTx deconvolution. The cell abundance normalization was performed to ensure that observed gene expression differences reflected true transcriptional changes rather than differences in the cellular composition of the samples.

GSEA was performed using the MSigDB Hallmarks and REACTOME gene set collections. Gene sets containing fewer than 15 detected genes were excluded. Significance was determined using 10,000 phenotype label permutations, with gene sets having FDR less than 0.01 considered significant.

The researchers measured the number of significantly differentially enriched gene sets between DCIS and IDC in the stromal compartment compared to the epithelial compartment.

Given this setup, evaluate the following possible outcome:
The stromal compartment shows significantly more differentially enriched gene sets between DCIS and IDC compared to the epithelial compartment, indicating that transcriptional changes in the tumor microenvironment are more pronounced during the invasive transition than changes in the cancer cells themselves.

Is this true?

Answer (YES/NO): NO